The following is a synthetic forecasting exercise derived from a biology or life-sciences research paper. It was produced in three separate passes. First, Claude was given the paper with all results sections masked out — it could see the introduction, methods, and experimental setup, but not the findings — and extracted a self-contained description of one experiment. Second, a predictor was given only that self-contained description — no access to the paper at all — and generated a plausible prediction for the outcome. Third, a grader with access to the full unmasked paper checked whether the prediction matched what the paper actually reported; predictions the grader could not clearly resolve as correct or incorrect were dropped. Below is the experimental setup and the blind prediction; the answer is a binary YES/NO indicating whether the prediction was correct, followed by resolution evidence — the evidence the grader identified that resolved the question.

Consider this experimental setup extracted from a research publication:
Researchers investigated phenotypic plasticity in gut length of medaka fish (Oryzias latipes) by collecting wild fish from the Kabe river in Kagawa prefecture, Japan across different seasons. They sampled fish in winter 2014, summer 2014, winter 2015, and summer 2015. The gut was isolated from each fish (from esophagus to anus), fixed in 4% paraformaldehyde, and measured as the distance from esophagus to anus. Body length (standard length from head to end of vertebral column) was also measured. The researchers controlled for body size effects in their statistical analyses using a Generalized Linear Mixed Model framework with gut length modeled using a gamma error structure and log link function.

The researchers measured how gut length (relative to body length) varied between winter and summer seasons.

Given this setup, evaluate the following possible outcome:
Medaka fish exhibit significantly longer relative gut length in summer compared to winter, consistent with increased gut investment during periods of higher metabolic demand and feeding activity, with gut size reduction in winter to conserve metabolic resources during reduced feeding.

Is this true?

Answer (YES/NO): YES